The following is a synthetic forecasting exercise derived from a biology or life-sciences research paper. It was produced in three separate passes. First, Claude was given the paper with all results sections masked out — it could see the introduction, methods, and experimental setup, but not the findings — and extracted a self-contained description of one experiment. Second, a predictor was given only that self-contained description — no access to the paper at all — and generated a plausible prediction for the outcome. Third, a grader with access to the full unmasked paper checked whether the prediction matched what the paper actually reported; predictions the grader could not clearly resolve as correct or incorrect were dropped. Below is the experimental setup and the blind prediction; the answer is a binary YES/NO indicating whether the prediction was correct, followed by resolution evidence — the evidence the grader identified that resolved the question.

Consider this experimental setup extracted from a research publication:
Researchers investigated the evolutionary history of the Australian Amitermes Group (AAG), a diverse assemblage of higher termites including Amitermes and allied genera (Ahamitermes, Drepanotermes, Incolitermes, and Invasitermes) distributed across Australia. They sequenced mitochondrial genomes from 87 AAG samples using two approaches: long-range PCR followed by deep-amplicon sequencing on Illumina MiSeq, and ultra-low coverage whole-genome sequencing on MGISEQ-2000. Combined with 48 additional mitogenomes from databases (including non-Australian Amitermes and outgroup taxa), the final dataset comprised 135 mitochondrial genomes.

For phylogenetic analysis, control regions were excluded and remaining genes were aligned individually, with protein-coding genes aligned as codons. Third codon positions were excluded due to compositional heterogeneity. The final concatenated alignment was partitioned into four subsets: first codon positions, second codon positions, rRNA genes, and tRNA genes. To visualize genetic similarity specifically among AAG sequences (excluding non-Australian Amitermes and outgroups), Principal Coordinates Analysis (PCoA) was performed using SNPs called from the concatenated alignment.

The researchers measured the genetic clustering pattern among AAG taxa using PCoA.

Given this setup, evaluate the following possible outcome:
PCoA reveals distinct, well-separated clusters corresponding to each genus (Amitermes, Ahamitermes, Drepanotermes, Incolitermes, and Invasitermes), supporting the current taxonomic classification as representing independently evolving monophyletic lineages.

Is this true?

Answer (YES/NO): NO